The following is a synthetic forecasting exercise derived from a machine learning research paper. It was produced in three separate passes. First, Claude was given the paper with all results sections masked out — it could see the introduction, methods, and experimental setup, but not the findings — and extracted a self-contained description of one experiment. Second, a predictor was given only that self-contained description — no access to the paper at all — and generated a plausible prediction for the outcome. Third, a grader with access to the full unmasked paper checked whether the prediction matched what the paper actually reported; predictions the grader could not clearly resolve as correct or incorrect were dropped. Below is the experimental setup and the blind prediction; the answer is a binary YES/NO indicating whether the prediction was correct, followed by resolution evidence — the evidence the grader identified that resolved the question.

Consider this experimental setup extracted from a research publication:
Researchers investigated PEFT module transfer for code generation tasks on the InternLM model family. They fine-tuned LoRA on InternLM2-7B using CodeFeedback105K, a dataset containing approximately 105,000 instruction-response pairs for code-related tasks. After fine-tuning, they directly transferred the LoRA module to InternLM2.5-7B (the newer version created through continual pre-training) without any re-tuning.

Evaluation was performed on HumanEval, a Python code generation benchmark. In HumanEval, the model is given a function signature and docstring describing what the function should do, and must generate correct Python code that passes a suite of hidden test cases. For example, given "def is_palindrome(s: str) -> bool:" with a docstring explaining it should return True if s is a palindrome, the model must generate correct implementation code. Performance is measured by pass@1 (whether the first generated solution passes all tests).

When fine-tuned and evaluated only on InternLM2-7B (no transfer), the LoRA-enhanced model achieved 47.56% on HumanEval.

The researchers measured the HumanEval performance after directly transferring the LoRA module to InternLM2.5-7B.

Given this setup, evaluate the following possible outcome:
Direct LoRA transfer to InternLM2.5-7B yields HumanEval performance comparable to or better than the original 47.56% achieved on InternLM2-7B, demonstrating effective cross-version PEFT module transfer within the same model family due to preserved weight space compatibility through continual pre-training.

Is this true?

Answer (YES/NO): YES